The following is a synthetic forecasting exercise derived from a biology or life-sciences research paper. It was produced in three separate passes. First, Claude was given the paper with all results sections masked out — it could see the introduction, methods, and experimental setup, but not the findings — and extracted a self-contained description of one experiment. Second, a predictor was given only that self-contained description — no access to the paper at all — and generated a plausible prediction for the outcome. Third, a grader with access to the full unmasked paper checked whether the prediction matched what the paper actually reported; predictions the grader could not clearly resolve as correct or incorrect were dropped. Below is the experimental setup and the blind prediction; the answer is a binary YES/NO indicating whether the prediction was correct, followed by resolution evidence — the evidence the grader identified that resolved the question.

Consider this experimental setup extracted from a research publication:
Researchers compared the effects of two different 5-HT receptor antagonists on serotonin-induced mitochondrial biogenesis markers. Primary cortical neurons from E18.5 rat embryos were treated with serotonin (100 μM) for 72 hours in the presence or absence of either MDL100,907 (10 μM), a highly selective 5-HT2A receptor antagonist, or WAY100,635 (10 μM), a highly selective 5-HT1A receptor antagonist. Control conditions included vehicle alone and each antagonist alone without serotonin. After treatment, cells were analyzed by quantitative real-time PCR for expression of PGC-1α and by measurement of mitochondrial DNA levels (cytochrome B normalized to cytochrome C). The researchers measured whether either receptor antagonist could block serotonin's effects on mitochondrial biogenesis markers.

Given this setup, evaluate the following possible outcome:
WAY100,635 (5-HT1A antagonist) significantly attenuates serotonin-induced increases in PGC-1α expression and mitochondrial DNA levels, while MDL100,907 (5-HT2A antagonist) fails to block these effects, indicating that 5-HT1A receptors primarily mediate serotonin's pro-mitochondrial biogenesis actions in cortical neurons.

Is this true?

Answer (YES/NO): NO